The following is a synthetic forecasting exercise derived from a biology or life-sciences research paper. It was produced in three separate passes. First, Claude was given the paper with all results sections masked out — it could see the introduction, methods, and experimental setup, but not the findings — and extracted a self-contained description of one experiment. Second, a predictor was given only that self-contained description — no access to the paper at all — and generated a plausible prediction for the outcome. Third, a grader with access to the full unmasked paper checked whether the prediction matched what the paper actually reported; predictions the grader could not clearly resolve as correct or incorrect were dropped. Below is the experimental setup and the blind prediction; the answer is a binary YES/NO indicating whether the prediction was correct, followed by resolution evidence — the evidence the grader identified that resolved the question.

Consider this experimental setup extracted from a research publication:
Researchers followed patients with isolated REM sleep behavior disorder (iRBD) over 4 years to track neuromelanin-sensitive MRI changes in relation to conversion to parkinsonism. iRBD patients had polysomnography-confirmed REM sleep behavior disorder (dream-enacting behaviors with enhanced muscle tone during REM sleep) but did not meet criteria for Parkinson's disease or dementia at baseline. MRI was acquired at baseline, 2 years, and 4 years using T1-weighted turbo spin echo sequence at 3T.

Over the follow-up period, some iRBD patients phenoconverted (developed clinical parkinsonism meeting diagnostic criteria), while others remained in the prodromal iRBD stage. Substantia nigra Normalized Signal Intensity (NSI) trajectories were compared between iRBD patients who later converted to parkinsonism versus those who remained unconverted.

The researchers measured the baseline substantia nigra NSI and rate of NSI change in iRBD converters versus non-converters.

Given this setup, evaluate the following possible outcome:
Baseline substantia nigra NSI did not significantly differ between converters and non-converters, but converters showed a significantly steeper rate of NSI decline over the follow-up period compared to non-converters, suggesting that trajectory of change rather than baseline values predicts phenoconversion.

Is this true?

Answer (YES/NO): NO